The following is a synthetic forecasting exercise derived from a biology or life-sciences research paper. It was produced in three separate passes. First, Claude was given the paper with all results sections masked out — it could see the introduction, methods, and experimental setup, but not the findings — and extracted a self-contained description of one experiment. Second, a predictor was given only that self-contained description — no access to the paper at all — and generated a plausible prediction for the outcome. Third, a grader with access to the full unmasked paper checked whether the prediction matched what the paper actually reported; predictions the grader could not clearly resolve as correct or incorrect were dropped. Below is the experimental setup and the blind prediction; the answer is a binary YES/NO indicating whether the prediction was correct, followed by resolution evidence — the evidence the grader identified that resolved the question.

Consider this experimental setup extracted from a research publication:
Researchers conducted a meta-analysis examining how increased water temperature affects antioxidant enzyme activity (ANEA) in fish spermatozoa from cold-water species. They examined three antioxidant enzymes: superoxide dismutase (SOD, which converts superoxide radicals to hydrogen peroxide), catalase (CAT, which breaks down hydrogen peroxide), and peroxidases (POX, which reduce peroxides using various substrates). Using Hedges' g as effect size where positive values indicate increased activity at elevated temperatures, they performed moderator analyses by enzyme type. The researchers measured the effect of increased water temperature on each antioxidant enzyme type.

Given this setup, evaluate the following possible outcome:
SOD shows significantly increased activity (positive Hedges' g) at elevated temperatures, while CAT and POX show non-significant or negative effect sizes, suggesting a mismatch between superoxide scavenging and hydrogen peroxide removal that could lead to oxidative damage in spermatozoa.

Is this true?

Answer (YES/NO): NO